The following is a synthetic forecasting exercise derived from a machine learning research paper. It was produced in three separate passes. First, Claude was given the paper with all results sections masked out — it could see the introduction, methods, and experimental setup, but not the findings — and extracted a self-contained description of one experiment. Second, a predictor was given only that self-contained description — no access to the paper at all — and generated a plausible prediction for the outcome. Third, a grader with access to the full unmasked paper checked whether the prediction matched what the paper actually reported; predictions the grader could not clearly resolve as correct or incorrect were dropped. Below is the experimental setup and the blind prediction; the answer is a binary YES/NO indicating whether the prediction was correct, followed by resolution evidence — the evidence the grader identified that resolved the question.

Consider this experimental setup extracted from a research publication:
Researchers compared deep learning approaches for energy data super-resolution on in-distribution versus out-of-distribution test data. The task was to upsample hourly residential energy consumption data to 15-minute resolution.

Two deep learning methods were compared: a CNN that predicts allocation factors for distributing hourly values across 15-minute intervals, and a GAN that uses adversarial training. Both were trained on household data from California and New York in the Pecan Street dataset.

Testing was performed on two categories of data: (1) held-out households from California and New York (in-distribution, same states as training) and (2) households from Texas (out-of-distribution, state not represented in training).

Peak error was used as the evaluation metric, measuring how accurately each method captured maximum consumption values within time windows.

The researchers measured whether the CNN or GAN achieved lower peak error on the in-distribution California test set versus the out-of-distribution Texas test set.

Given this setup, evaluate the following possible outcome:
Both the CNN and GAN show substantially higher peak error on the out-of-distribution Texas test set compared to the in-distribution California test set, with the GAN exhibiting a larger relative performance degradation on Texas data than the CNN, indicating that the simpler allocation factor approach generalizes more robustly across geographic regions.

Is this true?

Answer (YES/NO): YES